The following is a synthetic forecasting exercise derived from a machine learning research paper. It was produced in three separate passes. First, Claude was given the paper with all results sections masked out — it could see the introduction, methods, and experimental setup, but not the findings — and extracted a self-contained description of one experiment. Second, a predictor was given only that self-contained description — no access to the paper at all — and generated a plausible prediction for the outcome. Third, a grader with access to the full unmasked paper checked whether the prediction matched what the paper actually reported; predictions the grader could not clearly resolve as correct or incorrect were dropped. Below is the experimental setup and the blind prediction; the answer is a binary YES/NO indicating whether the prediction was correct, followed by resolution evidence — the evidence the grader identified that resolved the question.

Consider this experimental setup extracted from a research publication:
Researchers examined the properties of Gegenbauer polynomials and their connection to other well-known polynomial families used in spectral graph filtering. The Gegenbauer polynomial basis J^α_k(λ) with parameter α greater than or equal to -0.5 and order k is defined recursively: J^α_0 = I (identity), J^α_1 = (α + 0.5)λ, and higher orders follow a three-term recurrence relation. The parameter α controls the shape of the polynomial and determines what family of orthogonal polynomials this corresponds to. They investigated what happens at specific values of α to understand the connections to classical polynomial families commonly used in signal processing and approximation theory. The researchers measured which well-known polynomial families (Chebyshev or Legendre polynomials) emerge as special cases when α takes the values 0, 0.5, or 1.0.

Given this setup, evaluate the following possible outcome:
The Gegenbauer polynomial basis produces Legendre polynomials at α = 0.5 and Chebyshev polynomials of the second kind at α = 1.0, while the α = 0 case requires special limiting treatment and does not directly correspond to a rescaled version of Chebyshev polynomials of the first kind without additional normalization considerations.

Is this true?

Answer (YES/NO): NO